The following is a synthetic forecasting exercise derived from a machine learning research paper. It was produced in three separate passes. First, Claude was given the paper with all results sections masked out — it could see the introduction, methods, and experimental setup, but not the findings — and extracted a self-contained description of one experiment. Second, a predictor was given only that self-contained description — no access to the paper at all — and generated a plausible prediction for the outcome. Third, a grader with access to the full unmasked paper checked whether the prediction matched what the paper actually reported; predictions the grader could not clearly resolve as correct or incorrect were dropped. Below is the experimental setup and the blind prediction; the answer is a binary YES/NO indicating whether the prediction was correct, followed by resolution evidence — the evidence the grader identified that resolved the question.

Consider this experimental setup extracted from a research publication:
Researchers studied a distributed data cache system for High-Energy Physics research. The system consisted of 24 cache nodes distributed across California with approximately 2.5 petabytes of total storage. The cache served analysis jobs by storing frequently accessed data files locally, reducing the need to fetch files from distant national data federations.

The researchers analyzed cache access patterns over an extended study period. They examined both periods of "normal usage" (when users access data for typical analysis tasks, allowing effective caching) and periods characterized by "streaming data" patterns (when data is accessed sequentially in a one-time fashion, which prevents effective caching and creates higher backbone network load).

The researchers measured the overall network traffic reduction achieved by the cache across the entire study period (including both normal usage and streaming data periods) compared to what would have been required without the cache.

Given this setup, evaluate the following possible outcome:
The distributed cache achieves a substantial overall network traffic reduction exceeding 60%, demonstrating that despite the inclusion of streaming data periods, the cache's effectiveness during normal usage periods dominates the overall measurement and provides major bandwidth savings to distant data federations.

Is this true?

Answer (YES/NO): NO